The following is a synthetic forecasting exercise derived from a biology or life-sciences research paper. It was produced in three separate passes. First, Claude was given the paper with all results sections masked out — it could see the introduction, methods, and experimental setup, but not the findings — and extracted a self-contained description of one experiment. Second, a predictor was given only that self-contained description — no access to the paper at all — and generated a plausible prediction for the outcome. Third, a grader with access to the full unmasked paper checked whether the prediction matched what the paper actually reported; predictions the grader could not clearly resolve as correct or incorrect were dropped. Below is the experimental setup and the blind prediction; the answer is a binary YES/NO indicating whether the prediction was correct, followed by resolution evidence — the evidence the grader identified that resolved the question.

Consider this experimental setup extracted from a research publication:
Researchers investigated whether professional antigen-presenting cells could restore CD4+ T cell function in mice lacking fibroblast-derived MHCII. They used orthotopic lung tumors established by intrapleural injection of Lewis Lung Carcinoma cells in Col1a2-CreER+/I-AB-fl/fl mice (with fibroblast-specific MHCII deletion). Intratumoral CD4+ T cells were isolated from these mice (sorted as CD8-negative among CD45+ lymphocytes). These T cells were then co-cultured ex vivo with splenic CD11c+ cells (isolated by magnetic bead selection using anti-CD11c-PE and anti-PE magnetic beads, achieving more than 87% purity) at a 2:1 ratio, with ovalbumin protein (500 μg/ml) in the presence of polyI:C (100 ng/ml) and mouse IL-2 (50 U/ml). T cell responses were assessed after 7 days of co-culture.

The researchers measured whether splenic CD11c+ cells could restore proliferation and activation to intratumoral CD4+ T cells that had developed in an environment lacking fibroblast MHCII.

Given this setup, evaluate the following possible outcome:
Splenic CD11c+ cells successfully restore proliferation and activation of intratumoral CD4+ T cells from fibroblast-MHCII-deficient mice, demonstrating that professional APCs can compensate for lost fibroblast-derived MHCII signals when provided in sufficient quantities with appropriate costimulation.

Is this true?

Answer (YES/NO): NO